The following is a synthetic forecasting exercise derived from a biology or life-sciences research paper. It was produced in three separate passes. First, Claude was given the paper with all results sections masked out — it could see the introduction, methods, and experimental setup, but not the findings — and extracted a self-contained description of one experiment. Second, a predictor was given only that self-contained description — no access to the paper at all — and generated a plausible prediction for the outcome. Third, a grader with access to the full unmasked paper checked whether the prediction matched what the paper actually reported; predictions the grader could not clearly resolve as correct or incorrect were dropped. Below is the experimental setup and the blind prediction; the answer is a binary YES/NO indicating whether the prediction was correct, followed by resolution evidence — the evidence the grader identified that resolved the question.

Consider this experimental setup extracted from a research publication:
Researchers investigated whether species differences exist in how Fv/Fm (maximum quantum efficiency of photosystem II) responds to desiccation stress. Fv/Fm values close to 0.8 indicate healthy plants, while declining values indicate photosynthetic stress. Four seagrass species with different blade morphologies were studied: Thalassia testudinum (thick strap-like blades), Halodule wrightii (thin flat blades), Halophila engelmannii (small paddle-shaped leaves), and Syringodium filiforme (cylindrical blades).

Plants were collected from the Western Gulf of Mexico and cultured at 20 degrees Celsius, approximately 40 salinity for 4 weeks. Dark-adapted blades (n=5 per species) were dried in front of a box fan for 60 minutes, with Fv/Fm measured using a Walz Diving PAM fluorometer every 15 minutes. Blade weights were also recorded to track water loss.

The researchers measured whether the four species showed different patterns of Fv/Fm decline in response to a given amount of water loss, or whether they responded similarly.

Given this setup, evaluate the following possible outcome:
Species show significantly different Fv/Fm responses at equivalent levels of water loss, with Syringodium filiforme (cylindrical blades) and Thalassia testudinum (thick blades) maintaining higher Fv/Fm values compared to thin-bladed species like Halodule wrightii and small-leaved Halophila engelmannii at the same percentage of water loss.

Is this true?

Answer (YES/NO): NO